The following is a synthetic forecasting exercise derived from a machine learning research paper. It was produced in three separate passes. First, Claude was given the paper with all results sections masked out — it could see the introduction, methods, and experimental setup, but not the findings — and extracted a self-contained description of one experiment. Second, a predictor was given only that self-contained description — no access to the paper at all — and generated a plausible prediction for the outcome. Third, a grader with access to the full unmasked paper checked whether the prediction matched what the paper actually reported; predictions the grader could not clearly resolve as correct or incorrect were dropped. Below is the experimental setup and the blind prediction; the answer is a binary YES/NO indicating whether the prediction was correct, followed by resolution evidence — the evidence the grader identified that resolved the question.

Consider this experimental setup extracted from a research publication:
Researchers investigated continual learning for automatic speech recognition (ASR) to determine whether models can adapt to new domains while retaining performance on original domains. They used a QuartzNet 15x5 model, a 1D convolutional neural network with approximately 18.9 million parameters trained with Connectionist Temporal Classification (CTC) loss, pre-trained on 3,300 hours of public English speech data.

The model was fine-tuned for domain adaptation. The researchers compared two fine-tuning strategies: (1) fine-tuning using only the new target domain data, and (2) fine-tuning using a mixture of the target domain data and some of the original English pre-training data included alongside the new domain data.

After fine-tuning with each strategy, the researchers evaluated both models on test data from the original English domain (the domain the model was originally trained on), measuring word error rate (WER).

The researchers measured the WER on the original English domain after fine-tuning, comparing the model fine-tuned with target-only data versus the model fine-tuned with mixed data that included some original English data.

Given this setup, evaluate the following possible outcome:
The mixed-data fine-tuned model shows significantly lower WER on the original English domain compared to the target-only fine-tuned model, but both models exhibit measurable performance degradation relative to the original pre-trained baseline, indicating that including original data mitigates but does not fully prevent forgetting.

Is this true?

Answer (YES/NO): YES